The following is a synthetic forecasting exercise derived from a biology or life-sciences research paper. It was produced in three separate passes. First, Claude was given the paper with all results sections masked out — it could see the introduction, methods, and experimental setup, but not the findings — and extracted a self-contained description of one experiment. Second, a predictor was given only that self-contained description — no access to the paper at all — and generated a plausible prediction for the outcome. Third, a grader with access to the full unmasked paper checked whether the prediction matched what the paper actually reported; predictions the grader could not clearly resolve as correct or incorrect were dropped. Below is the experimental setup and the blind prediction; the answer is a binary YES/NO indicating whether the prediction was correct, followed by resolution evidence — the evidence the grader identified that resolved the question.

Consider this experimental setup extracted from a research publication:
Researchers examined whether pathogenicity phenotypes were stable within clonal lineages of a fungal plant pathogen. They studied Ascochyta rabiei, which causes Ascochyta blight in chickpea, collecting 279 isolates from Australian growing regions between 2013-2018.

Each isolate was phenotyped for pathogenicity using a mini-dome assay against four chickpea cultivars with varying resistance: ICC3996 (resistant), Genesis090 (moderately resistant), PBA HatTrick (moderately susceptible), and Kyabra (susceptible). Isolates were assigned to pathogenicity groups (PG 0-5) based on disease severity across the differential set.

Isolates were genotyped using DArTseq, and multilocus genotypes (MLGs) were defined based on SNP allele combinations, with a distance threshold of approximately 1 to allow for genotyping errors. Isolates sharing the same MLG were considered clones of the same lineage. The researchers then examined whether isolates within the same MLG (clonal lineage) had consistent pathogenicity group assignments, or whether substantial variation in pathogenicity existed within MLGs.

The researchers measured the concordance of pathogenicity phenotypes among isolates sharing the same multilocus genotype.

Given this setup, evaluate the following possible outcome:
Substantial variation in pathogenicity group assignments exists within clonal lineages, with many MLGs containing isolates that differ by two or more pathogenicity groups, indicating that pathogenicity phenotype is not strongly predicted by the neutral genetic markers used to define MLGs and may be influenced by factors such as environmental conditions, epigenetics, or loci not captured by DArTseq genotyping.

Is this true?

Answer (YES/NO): YES